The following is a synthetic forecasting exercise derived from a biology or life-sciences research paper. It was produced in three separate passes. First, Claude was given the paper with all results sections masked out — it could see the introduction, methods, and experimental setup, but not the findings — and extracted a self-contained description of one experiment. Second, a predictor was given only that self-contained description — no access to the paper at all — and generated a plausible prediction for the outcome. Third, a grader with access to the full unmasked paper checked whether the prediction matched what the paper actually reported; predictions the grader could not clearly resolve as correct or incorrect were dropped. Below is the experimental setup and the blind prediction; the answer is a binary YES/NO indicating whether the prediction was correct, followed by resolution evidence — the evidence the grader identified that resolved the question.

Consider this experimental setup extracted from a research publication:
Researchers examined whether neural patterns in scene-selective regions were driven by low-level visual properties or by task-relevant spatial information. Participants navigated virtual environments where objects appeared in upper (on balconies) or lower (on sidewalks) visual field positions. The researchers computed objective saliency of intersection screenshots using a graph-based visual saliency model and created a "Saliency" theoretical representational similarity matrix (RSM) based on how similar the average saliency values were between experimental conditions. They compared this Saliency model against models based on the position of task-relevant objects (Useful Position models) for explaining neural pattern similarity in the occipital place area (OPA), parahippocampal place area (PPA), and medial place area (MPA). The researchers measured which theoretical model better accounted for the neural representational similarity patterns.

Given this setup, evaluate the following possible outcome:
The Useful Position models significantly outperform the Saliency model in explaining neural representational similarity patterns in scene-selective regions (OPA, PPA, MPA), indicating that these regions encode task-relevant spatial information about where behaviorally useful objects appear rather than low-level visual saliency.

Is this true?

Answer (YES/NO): YES